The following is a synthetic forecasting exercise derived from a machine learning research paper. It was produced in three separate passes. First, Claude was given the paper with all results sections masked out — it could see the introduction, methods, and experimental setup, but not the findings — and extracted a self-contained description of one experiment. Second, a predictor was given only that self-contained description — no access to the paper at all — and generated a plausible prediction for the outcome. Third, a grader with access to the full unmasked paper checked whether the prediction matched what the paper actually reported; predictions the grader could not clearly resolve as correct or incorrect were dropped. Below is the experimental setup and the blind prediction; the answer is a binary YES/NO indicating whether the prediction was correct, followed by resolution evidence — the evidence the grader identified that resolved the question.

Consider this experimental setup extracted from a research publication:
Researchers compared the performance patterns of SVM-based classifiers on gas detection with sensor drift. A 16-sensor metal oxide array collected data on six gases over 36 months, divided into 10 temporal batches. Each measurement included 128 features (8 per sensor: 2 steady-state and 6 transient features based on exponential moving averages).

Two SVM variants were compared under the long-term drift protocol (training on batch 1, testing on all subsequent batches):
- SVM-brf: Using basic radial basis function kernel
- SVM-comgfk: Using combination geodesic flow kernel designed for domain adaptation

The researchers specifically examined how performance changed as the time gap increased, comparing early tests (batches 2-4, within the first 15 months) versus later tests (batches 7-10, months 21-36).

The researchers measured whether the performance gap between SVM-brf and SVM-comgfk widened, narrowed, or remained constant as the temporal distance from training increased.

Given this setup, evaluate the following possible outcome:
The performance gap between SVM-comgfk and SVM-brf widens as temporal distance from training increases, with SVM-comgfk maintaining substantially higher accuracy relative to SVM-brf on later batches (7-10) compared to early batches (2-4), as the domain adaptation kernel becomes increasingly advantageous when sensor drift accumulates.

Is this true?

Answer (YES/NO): NO